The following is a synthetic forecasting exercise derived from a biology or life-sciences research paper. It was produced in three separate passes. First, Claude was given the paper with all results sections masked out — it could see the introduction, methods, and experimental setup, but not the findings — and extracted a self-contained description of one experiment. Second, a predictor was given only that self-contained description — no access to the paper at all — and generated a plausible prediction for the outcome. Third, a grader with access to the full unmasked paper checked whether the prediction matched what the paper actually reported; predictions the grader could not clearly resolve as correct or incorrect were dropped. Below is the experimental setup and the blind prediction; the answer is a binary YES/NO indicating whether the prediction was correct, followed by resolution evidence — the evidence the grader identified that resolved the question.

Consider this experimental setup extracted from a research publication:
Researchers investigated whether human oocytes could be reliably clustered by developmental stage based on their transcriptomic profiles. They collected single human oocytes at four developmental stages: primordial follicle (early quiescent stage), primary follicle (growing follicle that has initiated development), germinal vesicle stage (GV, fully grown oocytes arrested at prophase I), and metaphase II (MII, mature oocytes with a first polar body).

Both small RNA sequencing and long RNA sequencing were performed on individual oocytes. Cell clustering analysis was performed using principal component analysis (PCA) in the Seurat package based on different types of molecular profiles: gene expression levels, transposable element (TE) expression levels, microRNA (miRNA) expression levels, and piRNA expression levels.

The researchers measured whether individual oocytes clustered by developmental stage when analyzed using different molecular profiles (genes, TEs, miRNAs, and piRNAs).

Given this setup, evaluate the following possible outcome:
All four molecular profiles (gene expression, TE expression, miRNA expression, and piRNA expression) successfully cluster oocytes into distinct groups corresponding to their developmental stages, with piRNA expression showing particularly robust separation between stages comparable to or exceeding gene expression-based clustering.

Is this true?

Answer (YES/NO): NO